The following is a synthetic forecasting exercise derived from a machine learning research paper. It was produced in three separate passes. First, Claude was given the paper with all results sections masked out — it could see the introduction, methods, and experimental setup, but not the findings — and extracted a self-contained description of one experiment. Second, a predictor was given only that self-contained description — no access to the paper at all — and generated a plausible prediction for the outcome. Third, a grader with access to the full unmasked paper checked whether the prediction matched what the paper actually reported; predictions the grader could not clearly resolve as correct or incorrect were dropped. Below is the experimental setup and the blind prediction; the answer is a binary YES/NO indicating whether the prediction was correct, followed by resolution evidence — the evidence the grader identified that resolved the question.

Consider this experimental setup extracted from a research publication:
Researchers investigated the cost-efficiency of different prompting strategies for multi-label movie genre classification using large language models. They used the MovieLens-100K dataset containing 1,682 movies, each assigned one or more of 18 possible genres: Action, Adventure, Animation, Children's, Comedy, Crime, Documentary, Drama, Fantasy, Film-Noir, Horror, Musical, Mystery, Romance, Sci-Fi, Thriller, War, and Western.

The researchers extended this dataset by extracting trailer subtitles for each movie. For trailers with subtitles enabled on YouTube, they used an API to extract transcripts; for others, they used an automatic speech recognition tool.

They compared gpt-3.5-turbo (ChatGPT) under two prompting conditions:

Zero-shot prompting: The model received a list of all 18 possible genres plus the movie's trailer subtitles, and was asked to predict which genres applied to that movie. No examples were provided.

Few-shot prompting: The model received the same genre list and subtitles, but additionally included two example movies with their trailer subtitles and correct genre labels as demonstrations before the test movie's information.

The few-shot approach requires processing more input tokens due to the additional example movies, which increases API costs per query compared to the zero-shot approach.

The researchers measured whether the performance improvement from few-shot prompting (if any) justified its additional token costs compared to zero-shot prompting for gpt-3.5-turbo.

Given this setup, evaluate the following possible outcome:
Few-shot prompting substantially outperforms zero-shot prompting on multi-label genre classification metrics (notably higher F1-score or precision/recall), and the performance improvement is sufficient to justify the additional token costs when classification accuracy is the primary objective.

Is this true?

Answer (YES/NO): NO